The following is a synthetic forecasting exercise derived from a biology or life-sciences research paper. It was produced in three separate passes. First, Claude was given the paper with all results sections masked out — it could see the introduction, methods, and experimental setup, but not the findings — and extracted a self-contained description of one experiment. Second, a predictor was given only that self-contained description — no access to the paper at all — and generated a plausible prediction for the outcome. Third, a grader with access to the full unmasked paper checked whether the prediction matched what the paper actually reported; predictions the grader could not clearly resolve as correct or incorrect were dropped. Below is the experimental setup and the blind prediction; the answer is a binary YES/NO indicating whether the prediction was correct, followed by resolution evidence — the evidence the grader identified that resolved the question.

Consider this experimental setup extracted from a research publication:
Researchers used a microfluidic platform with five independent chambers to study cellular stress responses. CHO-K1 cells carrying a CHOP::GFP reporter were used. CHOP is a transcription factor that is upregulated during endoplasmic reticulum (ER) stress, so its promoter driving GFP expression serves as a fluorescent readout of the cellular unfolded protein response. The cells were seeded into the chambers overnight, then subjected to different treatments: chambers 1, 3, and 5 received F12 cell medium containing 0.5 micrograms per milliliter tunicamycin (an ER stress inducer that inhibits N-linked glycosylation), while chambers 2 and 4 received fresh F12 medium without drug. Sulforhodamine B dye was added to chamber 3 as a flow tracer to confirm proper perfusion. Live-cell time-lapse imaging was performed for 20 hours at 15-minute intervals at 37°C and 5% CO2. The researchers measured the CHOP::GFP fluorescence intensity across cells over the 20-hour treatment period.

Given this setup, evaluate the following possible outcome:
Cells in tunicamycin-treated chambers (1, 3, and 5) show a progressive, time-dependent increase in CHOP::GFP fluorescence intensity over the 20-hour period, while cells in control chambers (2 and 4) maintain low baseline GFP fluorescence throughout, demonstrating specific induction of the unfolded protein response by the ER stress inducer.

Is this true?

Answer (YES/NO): YES